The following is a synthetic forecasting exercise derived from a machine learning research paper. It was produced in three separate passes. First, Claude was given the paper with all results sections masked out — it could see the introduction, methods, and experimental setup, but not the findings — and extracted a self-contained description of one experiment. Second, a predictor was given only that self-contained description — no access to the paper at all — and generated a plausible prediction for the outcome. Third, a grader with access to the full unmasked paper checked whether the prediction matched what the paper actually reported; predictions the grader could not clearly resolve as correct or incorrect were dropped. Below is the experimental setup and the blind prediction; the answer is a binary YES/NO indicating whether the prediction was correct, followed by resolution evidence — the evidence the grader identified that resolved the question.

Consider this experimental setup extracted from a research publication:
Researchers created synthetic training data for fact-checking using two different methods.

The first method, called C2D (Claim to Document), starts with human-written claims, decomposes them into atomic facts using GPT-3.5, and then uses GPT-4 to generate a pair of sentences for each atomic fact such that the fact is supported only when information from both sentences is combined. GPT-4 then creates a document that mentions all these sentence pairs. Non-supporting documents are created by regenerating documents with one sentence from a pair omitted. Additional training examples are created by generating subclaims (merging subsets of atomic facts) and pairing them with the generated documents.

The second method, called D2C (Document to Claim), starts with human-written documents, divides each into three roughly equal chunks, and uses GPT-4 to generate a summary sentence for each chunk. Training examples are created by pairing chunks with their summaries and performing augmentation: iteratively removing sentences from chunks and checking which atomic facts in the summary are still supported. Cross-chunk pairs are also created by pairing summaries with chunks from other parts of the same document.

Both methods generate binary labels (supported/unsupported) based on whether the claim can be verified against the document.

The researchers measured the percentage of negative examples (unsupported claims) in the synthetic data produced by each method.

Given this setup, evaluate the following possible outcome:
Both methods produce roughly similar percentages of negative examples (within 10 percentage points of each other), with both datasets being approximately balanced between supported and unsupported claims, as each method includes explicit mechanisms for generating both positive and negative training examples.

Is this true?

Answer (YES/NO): NO